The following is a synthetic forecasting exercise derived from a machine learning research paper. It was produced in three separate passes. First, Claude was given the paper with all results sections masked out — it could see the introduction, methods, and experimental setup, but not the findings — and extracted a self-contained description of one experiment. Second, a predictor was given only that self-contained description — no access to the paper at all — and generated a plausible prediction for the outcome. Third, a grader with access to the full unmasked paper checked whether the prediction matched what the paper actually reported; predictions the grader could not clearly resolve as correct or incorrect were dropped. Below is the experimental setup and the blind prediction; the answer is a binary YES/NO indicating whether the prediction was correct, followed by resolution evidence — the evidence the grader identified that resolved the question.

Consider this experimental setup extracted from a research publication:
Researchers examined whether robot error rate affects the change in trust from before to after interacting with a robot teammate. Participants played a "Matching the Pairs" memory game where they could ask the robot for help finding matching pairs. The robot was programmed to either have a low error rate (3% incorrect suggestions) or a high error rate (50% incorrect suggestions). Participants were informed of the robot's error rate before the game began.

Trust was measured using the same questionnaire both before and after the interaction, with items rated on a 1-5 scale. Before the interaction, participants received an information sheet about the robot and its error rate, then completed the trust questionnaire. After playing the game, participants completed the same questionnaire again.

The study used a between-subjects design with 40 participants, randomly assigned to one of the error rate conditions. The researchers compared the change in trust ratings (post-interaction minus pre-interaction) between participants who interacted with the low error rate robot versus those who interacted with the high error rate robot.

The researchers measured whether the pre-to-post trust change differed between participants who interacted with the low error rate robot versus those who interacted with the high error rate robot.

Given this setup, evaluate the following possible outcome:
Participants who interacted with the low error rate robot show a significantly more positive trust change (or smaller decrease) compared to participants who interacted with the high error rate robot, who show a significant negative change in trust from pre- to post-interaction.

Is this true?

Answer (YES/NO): NO